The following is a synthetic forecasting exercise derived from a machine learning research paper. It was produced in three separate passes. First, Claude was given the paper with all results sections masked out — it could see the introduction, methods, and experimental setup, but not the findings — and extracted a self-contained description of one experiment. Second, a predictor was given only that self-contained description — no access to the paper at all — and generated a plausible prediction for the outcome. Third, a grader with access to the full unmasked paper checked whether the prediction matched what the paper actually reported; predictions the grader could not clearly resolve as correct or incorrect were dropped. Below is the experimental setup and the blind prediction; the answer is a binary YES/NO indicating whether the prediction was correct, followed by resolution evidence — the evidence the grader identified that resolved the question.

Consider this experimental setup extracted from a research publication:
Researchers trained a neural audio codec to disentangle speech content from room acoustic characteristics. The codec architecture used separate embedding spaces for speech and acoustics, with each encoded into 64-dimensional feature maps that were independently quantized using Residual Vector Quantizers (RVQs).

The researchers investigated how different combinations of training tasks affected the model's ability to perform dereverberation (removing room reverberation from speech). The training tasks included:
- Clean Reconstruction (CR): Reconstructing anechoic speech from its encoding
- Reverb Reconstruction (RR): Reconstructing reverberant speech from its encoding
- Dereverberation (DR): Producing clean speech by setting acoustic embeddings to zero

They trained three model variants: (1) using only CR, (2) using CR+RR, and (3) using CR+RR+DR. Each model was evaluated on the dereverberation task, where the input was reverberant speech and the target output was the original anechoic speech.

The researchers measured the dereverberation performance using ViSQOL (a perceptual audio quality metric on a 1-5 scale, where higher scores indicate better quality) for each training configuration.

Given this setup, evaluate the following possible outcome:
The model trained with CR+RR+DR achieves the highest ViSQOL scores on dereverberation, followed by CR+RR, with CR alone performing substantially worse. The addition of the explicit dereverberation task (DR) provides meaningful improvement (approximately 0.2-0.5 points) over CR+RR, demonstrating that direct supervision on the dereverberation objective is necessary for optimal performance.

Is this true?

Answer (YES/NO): NO